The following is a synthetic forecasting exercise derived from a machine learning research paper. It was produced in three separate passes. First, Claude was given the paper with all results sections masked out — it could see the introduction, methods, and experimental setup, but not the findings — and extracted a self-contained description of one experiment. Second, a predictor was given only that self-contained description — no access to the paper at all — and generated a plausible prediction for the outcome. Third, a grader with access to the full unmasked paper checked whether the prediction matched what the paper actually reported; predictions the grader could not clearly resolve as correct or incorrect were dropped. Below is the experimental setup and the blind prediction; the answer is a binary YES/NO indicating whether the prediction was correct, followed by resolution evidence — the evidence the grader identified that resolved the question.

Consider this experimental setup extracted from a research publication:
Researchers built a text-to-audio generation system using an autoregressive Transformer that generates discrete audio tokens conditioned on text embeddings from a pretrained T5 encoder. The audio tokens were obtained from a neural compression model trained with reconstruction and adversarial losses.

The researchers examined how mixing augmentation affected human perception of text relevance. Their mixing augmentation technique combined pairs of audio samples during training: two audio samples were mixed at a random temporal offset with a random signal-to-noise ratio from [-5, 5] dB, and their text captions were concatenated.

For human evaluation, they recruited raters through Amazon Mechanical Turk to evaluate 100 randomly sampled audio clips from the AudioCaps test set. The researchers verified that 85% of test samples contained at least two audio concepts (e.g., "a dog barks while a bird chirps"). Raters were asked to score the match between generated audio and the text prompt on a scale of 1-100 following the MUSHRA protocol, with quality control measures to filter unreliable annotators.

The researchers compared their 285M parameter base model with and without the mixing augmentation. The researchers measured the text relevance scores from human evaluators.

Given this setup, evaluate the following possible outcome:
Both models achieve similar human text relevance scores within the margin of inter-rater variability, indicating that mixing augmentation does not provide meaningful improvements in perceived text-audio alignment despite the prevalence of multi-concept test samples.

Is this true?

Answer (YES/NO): NO